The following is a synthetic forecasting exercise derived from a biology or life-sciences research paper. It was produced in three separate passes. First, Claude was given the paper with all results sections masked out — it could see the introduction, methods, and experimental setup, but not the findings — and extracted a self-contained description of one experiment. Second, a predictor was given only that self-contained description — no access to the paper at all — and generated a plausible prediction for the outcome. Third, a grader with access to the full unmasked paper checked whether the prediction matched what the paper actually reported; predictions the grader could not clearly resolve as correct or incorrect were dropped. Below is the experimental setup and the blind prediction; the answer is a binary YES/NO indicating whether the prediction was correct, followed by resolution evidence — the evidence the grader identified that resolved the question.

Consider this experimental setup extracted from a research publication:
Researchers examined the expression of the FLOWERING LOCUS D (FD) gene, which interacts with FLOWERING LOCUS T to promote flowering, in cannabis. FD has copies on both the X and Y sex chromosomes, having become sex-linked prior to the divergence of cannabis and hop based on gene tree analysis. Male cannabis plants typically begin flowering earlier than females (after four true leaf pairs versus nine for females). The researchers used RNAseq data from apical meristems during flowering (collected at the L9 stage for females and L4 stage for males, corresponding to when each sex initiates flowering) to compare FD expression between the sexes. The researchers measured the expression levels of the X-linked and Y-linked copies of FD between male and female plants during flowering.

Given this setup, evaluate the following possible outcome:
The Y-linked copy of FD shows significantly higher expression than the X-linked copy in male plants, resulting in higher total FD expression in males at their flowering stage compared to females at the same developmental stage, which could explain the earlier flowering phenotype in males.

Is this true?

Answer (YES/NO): NO